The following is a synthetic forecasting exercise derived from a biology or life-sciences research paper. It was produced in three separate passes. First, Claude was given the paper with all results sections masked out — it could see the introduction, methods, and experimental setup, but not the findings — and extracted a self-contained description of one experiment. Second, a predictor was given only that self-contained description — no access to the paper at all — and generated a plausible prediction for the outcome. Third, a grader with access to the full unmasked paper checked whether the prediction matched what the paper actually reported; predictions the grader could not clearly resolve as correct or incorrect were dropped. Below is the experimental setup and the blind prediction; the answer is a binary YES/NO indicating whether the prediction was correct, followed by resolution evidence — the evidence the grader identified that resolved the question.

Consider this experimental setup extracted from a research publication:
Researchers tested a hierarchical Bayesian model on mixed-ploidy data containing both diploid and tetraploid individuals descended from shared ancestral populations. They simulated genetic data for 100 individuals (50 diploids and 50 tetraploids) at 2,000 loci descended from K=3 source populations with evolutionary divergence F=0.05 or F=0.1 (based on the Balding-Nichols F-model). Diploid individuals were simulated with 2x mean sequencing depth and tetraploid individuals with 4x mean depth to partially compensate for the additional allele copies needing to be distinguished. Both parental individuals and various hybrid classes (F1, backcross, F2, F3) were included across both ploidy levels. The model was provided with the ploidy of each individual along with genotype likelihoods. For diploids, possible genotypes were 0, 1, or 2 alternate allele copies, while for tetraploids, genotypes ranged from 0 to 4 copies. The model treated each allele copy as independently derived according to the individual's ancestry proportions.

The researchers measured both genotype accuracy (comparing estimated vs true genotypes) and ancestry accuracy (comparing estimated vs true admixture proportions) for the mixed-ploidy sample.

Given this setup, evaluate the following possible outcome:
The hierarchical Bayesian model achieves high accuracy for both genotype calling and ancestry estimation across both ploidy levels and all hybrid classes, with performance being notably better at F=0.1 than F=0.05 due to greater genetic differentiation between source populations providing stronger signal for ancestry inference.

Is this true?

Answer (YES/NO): NO